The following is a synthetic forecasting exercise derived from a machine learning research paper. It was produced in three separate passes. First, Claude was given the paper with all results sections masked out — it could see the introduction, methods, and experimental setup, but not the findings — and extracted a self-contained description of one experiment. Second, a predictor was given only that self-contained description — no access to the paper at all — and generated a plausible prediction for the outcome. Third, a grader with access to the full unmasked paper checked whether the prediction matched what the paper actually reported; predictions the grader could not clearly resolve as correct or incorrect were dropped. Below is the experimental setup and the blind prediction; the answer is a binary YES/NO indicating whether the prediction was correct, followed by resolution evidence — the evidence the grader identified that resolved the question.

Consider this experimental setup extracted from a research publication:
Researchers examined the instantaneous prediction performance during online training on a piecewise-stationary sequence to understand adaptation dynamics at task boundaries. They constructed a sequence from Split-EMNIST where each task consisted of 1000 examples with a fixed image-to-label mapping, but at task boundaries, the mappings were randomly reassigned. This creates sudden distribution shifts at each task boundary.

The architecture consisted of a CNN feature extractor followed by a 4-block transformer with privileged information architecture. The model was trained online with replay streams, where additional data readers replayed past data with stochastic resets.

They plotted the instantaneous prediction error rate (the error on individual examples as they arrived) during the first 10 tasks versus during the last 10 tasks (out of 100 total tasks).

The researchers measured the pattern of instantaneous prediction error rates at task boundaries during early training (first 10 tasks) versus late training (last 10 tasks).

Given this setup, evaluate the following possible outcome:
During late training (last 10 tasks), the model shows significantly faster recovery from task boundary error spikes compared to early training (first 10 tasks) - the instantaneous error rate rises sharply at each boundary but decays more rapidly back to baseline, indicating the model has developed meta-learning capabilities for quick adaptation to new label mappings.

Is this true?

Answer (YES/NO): YES